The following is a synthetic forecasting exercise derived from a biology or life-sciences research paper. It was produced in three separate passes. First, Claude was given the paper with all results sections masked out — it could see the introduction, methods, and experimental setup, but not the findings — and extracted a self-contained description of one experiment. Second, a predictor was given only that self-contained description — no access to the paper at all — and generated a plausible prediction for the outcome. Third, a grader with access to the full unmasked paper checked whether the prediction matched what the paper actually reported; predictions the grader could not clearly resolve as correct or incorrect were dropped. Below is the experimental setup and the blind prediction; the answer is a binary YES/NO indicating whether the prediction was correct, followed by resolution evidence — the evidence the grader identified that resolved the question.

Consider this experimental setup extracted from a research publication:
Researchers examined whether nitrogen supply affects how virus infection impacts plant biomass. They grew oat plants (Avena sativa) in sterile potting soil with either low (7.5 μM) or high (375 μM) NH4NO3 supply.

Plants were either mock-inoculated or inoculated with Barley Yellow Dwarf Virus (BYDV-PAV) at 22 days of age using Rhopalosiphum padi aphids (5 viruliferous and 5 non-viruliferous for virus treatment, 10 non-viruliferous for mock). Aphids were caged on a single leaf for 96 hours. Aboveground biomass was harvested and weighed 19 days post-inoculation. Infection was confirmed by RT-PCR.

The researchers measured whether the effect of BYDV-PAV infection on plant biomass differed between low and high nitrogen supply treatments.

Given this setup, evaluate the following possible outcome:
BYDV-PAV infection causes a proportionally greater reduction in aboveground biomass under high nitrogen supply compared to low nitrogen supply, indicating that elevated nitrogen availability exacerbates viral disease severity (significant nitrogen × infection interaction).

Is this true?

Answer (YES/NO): NO